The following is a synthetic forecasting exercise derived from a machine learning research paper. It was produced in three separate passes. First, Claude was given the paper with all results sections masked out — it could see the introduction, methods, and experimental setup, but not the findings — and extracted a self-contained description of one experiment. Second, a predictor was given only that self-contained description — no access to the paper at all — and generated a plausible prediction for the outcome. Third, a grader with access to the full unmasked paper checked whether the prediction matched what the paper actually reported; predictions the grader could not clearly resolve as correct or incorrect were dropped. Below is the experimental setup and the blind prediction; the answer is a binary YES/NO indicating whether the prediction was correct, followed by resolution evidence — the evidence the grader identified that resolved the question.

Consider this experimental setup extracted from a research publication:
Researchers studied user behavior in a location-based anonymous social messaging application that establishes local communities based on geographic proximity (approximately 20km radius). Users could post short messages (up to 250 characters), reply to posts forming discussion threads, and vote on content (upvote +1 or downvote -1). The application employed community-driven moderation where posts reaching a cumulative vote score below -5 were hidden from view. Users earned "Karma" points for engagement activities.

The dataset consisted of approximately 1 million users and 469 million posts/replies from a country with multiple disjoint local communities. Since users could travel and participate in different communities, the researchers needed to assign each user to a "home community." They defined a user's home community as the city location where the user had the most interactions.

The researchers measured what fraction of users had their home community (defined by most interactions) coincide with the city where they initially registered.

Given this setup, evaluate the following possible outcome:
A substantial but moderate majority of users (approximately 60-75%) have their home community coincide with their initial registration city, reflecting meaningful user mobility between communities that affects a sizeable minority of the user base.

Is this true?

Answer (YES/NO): NO